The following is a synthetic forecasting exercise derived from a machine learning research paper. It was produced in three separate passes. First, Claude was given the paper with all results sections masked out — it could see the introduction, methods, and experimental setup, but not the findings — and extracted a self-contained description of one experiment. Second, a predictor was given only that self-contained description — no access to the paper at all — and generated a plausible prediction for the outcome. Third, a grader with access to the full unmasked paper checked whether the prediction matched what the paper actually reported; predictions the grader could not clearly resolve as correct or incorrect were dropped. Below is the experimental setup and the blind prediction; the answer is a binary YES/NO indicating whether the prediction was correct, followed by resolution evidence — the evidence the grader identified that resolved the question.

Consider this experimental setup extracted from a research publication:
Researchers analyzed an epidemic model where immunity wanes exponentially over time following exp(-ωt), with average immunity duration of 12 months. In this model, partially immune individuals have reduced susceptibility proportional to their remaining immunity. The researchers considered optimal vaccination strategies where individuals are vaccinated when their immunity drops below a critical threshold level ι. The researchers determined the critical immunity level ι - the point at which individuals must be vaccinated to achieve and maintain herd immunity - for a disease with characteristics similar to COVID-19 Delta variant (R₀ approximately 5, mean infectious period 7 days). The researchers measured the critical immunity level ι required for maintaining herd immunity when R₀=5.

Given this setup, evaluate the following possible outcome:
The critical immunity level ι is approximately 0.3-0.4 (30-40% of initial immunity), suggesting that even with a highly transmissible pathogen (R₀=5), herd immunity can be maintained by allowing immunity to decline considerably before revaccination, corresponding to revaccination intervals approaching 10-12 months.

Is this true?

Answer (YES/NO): NO